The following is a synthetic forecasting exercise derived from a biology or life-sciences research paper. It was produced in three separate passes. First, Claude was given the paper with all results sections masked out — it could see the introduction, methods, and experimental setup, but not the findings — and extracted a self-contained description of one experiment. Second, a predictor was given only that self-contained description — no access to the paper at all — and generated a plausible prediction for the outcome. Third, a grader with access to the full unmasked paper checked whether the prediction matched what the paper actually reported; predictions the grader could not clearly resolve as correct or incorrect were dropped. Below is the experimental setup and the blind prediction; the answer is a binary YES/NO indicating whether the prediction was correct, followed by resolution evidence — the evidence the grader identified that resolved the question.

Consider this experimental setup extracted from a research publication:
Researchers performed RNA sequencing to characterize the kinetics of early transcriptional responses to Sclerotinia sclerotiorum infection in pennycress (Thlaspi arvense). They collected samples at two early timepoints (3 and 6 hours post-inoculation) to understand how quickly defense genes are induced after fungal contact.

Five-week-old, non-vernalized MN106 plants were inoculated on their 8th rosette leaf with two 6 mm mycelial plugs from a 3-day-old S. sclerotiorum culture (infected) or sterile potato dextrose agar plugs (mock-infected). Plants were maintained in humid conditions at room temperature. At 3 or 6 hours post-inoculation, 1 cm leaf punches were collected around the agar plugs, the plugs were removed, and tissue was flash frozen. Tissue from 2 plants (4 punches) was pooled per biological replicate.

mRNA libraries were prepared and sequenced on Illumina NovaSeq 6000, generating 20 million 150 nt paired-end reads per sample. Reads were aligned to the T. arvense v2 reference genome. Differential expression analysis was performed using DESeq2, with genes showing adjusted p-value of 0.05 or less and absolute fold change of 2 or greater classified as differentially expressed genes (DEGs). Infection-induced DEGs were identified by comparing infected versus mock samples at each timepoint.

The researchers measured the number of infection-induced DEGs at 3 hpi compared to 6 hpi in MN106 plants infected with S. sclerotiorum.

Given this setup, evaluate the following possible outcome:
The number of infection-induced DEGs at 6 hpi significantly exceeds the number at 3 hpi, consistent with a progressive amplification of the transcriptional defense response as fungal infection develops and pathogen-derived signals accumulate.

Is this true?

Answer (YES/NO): YES